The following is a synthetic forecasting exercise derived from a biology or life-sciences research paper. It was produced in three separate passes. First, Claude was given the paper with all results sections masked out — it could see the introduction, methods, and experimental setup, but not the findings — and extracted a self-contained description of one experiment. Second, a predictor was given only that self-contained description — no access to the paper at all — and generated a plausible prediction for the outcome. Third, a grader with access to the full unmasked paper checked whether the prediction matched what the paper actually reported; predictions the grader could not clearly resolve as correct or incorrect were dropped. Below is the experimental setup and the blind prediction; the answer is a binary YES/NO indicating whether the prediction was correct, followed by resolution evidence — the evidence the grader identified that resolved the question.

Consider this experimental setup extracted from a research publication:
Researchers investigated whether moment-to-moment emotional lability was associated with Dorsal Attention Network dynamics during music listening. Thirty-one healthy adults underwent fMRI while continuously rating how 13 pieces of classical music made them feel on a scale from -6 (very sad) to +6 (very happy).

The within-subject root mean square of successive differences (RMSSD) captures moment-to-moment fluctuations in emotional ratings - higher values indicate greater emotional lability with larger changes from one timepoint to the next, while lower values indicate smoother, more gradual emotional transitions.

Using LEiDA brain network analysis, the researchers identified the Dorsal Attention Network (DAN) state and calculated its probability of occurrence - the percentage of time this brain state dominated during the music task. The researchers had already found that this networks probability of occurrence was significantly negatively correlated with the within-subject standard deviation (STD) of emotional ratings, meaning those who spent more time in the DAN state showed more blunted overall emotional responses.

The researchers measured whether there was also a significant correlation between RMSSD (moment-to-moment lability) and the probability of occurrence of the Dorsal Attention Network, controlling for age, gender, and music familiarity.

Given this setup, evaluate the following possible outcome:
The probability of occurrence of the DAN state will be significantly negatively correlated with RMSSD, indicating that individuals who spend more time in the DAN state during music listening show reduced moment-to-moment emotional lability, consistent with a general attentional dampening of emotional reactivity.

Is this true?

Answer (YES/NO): NO